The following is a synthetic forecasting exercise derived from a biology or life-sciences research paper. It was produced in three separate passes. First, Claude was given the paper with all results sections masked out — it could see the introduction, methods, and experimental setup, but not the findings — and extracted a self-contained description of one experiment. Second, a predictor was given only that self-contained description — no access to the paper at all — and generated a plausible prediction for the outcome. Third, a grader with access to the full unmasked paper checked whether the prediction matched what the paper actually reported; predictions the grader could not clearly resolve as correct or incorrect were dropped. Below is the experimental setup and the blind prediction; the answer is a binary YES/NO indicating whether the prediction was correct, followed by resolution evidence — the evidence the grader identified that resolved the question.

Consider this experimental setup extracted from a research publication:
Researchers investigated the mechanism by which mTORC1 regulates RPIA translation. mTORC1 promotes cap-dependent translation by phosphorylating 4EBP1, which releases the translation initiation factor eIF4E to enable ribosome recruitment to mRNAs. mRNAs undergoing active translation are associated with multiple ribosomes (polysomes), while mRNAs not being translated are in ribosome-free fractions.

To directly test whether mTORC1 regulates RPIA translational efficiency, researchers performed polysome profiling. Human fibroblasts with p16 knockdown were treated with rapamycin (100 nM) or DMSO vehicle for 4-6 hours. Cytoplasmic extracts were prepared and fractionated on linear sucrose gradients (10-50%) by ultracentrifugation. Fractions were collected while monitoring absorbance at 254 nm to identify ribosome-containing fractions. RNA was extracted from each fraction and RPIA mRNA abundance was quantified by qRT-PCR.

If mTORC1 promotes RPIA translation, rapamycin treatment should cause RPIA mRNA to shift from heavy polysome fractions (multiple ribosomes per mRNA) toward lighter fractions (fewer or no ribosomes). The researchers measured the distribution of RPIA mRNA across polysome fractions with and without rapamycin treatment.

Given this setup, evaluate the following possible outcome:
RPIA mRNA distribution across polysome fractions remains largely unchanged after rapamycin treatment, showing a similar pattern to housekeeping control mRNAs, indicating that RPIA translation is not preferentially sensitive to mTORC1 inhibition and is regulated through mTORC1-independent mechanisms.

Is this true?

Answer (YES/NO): NO